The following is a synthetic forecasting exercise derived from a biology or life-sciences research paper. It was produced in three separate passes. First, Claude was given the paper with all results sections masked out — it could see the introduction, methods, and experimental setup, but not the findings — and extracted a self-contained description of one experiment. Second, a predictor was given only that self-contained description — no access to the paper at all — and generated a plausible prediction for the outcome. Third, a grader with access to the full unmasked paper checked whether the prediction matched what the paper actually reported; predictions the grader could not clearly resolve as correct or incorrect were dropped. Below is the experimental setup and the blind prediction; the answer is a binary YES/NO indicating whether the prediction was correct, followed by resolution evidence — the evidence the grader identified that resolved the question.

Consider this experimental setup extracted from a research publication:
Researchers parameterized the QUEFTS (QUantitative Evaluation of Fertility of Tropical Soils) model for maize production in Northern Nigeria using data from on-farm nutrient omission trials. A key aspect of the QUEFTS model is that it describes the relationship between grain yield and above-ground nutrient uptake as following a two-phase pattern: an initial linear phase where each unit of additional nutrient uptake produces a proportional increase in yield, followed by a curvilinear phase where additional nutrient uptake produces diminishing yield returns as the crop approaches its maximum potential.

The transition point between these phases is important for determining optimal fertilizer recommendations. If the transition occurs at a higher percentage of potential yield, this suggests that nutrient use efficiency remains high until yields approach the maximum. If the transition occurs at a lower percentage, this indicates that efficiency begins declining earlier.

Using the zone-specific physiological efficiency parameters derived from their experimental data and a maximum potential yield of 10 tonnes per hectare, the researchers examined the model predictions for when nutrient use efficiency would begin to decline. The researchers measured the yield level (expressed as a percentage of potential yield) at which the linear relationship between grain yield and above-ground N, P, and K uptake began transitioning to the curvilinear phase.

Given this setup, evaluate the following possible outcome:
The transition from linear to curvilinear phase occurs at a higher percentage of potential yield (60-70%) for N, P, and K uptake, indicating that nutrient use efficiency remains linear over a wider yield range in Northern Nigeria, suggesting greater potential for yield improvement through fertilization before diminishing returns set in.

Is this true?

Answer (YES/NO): NO